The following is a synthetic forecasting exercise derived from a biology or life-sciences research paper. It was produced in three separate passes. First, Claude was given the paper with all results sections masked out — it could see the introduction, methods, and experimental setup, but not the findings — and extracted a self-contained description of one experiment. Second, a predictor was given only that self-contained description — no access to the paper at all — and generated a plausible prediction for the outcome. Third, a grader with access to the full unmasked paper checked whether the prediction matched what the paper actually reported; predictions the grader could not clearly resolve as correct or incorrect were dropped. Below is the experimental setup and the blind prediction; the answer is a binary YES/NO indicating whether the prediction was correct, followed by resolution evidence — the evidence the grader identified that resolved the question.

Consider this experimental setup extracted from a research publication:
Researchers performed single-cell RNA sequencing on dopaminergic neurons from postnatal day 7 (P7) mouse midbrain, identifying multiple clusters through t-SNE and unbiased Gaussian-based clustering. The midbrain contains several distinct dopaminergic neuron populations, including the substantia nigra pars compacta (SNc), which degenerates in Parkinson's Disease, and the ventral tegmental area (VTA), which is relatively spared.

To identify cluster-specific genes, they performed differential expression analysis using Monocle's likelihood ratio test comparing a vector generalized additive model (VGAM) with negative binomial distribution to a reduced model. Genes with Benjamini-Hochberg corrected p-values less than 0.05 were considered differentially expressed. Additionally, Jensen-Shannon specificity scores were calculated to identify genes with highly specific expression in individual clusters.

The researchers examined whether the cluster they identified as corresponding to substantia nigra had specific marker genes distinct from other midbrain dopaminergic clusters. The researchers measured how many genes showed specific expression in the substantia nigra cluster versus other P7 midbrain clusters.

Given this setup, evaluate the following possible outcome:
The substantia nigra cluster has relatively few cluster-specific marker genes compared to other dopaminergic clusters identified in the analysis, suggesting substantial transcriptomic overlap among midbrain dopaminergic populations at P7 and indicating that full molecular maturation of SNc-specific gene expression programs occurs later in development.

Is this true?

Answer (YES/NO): NO